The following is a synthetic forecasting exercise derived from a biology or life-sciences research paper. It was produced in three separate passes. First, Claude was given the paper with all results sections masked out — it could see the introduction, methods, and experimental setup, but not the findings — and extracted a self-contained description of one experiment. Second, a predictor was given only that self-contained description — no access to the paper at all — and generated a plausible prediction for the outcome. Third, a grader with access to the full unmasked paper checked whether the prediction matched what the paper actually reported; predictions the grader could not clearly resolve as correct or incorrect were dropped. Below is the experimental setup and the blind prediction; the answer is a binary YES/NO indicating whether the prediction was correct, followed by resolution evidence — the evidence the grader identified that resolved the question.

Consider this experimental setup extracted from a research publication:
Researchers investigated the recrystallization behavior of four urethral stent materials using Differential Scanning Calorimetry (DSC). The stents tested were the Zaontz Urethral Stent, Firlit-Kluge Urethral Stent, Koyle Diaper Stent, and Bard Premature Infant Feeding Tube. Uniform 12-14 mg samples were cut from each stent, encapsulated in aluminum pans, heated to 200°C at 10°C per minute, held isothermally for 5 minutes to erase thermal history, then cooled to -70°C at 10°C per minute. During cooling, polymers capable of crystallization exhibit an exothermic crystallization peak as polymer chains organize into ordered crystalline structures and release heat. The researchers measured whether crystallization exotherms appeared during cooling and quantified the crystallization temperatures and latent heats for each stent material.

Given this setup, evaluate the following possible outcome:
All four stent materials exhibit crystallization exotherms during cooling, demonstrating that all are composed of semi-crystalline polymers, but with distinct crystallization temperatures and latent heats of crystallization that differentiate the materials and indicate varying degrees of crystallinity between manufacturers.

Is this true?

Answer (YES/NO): NO